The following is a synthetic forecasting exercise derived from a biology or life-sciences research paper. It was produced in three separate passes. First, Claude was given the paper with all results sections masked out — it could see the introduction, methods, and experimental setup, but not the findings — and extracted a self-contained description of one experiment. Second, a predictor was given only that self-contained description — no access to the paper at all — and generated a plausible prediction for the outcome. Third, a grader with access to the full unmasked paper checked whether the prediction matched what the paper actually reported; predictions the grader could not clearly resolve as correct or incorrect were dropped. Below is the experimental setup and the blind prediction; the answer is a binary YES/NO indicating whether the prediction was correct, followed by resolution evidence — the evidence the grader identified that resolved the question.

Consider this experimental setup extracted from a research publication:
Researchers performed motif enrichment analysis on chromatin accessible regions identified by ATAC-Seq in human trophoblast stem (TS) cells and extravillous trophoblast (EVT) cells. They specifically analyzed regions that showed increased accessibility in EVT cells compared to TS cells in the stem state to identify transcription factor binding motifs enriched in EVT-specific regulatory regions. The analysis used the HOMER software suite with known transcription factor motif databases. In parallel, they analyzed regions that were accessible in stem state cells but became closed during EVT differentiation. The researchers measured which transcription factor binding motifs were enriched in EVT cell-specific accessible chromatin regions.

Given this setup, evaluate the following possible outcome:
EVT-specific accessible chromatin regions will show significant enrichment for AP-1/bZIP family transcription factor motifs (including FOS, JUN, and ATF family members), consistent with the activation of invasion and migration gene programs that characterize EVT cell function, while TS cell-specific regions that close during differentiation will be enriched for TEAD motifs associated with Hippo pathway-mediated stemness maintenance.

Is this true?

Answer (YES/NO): NO